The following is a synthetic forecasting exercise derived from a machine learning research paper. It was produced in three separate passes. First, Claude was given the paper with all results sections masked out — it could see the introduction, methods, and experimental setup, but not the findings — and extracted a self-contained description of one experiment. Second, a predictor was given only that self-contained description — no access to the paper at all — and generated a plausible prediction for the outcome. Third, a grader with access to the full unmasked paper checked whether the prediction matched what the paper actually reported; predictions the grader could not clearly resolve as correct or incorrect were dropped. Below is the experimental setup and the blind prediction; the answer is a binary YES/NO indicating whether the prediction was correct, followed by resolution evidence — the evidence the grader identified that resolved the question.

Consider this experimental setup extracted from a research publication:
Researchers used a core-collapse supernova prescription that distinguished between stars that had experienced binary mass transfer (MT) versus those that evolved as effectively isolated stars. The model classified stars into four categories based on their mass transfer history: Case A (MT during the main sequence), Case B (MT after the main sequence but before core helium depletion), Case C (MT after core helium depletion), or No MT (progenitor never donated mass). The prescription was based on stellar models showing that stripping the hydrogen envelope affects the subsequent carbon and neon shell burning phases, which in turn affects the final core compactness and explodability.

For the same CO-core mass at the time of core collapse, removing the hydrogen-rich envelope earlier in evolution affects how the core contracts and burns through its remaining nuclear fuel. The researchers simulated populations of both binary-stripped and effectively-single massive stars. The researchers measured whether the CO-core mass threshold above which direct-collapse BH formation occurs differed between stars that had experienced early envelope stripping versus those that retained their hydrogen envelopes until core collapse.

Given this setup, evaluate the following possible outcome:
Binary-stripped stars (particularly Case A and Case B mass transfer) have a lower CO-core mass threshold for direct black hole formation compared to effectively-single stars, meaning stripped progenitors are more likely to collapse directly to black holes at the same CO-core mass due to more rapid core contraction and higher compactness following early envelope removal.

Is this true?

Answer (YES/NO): NO